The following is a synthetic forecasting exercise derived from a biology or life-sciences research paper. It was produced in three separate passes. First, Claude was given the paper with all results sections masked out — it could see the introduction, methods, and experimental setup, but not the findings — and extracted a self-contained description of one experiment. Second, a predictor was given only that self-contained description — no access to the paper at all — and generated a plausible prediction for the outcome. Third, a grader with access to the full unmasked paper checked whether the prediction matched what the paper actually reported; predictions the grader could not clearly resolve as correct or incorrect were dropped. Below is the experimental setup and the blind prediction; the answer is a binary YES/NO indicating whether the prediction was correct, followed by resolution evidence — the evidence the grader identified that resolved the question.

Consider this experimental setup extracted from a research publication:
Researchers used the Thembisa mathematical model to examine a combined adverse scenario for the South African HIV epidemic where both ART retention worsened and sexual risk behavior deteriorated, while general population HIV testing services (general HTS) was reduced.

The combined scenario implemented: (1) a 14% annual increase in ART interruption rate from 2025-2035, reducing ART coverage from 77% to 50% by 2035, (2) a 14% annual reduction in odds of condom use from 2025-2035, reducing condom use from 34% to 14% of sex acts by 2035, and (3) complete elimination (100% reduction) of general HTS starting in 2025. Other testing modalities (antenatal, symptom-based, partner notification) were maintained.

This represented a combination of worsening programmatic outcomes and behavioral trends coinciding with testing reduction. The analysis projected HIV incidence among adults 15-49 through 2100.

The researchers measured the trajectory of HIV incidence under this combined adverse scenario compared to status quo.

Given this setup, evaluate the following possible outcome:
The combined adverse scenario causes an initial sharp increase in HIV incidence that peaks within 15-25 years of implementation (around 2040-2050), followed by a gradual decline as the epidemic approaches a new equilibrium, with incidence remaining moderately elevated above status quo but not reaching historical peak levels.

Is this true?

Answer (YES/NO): NO